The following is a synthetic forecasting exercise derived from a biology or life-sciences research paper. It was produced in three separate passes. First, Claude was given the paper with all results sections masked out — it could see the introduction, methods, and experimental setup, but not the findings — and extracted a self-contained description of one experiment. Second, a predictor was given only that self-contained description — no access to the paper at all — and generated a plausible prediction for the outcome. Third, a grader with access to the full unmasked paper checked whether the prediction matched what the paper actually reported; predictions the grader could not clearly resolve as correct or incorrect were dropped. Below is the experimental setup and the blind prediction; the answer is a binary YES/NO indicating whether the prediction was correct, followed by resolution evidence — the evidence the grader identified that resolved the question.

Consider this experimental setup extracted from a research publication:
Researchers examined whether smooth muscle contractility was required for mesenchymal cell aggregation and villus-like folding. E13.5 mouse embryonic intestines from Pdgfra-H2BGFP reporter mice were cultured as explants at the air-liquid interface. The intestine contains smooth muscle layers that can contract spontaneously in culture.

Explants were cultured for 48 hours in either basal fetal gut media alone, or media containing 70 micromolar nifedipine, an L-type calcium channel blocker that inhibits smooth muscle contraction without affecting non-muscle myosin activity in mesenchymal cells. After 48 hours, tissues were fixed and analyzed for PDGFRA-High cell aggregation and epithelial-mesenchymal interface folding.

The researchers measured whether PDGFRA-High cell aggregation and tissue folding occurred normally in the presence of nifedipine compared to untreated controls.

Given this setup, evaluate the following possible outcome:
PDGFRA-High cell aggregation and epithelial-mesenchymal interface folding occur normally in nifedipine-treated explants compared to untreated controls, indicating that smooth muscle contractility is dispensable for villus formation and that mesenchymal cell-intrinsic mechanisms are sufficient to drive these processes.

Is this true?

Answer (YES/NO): YES